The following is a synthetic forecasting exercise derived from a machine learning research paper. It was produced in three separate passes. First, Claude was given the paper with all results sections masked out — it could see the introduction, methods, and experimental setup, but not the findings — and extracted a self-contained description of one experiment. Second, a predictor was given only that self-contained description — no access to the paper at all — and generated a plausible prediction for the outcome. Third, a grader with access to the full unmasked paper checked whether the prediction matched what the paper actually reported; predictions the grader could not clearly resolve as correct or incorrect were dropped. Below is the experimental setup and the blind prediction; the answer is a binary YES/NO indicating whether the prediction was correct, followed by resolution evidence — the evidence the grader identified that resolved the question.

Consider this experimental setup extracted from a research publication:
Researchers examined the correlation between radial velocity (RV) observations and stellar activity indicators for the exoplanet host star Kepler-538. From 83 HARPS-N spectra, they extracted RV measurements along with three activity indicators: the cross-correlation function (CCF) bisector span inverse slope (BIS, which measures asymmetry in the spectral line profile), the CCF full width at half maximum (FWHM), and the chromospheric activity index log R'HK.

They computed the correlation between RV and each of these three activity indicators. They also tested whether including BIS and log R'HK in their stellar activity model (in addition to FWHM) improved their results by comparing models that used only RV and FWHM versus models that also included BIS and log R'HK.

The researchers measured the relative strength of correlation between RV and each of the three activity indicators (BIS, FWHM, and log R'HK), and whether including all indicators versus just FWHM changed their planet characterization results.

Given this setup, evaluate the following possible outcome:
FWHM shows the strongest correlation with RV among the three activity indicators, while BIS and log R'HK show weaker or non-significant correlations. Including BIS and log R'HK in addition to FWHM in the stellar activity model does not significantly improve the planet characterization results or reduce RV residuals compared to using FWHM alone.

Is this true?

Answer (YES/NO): YES